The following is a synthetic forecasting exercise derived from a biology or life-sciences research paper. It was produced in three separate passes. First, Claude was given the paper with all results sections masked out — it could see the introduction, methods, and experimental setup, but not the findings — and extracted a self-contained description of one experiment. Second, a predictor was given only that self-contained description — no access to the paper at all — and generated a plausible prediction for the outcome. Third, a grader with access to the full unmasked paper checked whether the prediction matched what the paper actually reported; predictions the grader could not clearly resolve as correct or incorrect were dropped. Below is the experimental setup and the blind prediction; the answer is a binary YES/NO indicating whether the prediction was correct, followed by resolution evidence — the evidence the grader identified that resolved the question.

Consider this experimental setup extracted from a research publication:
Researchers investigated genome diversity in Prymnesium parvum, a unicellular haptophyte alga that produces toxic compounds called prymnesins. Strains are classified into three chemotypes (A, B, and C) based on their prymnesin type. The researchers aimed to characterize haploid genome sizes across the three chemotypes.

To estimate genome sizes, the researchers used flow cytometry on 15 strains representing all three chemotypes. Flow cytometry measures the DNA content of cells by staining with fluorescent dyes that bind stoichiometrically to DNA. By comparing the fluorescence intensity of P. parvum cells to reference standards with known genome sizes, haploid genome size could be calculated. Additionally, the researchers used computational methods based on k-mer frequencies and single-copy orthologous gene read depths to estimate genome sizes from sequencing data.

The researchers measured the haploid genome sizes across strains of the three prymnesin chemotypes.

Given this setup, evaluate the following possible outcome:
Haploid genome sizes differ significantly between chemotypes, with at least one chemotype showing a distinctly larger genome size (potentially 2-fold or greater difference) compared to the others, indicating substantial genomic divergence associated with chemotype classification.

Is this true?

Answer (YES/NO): YES